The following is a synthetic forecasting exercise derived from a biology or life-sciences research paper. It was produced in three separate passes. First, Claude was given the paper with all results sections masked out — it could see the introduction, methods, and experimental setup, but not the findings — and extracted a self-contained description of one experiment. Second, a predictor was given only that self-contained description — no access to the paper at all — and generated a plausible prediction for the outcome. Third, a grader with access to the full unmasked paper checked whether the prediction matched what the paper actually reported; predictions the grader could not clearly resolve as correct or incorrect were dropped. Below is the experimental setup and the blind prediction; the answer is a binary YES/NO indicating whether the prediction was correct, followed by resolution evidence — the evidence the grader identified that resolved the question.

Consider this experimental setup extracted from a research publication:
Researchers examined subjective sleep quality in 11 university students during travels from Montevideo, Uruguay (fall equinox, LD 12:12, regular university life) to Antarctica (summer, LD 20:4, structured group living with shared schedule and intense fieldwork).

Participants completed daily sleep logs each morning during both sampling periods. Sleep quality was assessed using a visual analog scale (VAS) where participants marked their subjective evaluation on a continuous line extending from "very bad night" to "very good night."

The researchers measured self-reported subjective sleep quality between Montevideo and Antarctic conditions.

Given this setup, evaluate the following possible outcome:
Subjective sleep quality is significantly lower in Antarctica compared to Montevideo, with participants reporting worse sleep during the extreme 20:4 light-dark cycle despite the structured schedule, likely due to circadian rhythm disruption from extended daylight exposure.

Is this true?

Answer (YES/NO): NO